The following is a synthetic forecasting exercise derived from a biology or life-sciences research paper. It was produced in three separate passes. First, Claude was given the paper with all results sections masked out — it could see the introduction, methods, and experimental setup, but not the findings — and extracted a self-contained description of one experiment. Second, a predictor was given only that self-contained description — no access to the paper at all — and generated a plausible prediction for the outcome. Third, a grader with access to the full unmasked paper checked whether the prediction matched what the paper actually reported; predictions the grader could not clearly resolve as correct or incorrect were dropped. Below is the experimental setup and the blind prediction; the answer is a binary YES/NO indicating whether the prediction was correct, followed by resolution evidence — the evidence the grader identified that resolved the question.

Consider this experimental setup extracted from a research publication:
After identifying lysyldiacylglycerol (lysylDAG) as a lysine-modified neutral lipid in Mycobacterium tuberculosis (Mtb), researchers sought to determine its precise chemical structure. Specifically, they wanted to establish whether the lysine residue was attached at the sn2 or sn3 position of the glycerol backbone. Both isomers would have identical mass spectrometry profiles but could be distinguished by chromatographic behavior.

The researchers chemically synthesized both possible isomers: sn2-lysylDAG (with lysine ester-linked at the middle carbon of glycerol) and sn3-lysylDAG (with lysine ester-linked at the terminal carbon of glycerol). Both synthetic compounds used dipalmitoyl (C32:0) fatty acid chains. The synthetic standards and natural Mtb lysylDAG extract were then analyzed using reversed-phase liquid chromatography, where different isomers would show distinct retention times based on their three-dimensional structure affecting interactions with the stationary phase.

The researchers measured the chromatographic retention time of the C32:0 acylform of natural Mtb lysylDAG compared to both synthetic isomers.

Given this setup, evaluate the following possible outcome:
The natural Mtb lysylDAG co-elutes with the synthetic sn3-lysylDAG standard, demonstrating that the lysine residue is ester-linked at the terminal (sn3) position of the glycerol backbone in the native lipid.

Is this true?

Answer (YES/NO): YES